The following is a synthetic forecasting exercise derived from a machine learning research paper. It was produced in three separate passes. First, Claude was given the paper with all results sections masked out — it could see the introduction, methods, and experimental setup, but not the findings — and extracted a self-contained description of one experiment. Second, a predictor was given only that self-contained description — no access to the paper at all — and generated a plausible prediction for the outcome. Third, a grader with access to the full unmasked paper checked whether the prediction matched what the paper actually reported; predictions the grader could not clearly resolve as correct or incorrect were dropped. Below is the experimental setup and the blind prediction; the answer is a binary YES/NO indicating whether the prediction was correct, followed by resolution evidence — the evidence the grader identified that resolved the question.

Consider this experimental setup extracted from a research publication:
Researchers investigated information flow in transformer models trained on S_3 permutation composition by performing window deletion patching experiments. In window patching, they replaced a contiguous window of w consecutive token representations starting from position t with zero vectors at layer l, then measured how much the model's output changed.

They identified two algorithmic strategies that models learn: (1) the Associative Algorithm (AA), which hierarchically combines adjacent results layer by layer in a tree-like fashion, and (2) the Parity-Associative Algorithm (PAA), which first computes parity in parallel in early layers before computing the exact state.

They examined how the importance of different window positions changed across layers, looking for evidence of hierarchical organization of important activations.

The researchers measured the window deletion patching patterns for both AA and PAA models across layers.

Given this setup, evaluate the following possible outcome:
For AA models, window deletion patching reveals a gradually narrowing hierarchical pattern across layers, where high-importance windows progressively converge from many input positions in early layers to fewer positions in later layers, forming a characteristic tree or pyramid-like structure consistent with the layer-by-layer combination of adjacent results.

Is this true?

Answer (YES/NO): YES